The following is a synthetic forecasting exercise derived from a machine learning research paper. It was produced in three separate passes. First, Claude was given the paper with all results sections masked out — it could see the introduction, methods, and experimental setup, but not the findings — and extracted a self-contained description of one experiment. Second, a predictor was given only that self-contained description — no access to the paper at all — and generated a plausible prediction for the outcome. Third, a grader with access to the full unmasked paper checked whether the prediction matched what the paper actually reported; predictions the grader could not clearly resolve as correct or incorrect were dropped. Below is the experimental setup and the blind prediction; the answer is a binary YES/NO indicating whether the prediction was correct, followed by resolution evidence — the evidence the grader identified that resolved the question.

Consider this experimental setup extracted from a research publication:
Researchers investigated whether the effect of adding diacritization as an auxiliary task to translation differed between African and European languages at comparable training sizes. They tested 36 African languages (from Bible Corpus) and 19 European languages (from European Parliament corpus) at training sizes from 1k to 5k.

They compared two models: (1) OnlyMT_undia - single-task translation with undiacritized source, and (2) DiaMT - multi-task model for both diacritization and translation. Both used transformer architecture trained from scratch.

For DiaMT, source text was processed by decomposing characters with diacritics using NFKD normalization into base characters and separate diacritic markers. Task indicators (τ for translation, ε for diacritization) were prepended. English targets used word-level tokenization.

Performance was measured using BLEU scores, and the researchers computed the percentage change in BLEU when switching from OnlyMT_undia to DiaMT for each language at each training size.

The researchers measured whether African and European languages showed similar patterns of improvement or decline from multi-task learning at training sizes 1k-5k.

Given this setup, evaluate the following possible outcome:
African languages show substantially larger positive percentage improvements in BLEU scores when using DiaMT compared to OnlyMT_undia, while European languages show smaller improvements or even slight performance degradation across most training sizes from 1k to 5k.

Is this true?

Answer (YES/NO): NO